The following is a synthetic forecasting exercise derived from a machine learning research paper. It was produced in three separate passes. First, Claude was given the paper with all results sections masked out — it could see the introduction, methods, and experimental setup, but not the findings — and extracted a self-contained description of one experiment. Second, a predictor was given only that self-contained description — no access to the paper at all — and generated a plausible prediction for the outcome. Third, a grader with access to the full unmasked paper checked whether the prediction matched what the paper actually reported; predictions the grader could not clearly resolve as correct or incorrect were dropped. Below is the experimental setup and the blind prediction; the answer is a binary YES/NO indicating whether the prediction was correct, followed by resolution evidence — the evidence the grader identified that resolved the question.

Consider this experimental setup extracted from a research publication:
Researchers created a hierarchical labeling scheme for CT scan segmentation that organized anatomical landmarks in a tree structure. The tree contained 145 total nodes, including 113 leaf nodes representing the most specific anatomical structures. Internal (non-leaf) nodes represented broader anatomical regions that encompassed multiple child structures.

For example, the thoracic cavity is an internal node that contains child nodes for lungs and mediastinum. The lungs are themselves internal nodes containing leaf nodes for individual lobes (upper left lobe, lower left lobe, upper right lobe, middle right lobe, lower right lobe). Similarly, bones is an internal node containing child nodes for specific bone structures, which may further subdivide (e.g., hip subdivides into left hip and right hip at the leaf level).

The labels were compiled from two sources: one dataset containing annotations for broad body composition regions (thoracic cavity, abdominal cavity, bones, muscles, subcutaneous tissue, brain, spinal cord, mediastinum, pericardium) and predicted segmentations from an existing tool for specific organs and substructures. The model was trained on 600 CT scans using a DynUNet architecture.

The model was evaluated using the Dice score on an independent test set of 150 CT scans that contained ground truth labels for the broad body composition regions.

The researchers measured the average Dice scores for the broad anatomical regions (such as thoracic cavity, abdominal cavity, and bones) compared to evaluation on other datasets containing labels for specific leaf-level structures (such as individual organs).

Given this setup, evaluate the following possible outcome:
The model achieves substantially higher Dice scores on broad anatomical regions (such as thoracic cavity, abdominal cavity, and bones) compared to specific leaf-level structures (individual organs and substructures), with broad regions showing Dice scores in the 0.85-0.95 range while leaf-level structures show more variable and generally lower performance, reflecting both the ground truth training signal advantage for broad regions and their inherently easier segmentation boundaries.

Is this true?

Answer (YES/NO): NO